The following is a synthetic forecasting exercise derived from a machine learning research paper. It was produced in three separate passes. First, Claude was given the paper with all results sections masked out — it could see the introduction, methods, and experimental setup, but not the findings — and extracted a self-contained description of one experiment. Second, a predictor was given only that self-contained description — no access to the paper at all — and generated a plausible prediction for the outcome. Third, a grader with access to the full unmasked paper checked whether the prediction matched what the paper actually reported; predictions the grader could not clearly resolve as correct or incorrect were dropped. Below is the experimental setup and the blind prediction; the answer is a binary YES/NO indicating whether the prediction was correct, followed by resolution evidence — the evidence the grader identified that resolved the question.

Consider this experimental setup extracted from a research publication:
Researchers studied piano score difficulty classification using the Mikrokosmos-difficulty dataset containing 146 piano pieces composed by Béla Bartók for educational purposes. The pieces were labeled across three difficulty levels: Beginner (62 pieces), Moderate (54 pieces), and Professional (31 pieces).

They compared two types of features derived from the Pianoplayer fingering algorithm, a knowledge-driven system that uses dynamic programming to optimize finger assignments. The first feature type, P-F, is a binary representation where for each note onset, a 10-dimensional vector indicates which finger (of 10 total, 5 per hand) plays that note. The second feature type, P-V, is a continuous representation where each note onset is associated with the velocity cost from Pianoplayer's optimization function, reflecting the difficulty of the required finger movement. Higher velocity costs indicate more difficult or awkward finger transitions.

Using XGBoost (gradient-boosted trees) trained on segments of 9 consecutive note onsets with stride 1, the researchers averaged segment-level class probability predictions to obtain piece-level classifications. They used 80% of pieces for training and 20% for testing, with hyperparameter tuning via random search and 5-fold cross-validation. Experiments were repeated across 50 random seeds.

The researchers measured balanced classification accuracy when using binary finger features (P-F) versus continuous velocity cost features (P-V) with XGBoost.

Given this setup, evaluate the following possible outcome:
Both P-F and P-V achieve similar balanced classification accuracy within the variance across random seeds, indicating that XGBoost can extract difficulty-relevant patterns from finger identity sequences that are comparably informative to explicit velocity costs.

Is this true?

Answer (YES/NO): NO